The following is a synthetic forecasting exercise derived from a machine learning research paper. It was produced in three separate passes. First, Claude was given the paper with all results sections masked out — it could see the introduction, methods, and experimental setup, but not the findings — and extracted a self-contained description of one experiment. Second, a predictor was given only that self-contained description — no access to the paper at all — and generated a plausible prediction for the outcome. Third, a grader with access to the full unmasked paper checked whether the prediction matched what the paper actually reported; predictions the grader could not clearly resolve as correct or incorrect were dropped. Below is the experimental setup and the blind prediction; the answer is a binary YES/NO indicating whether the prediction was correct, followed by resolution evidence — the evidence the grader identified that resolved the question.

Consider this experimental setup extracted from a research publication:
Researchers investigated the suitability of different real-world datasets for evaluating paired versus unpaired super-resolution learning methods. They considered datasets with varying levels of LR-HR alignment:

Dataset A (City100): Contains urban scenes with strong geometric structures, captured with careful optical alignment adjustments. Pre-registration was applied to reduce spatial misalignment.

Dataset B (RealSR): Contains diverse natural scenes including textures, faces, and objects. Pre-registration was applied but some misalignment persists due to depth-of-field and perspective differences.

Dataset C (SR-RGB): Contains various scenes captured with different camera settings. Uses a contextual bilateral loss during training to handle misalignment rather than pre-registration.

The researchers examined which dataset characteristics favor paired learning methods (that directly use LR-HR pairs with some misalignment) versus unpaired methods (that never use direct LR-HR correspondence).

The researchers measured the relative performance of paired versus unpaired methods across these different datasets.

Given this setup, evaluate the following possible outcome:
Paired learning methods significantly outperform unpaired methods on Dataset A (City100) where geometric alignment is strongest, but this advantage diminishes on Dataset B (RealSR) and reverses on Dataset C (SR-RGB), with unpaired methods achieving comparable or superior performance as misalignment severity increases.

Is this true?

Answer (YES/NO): NO